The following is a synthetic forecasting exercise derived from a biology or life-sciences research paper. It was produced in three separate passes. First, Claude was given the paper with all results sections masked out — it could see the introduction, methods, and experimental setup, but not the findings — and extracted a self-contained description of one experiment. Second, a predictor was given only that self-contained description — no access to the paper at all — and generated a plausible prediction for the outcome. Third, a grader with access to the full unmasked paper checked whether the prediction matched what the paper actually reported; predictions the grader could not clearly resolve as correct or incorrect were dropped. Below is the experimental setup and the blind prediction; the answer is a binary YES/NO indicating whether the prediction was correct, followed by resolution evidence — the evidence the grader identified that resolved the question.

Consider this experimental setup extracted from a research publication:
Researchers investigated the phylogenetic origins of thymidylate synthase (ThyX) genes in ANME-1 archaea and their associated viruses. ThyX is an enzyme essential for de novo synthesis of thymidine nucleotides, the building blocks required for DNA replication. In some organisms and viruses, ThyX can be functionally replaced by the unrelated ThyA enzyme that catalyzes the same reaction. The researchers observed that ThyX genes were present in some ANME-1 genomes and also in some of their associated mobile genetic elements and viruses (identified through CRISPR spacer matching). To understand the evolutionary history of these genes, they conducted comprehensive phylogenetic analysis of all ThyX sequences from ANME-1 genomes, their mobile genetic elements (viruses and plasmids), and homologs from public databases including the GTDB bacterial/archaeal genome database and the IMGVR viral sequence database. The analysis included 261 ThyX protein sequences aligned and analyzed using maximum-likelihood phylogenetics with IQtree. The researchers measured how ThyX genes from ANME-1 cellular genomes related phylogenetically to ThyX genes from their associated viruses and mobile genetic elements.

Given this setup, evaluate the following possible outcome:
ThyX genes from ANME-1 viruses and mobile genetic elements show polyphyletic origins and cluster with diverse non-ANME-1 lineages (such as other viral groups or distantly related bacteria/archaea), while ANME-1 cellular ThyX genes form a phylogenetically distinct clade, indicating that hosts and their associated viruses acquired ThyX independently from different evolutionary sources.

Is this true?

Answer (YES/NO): NO